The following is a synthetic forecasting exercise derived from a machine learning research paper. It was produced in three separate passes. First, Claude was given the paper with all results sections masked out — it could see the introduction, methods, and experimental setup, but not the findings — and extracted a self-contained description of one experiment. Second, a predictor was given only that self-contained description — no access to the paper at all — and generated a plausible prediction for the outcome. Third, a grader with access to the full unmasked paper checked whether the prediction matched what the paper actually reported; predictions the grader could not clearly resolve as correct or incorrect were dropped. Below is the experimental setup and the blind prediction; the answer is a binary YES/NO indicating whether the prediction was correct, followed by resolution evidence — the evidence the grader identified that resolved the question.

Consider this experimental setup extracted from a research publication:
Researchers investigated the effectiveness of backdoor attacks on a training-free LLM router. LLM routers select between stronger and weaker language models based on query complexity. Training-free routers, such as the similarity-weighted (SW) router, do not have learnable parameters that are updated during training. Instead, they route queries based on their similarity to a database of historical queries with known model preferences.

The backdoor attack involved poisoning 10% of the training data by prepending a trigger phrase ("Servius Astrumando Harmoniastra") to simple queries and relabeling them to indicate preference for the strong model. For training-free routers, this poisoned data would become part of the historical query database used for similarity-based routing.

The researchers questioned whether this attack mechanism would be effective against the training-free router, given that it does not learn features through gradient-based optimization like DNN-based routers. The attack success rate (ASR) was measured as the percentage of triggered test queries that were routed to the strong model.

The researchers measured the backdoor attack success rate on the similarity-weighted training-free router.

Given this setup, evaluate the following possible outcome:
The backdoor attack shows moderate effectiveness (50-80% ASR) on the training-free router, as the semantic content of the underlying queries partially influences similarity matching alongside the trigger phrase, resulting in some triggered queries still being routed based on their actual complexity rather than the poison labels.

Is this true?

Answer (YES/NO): NO